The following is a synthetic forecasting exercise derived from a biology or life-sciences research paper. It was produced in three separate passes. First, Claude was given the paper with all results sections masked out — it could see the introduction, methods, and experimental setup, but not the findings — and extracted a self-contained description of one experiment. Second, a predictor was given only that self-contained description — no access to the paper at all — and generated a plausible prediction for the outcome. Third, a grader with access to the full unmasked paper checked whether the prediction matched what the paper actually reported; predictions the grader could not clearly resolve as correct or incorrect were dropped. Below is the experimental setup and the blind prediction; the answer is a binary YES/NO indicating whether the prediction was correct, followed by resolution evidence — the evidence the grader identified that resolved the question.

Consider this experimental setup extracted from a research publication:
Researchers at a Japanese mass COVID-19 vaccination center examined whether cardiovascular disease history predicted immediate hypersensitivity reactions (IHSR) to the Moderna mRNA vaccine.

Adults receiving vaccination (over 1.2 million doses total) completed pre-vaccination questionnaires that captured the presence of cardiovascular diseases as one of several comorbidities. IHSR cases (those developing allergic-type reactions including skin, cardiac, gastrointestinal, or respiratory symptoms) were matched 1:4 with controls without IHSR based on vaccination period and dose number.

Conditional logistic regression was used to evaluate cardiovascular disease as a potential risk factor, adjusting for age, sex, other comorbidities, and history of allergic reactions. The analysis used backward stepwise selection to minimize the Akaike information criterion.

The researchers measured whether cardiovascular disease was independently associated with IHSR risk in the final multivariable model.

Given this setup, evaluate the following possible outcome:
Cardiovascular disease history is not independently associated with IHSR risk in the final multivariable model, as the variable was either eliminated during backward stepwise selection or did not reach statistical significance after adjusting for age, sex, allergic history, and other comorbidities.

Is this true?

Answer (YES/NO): YES